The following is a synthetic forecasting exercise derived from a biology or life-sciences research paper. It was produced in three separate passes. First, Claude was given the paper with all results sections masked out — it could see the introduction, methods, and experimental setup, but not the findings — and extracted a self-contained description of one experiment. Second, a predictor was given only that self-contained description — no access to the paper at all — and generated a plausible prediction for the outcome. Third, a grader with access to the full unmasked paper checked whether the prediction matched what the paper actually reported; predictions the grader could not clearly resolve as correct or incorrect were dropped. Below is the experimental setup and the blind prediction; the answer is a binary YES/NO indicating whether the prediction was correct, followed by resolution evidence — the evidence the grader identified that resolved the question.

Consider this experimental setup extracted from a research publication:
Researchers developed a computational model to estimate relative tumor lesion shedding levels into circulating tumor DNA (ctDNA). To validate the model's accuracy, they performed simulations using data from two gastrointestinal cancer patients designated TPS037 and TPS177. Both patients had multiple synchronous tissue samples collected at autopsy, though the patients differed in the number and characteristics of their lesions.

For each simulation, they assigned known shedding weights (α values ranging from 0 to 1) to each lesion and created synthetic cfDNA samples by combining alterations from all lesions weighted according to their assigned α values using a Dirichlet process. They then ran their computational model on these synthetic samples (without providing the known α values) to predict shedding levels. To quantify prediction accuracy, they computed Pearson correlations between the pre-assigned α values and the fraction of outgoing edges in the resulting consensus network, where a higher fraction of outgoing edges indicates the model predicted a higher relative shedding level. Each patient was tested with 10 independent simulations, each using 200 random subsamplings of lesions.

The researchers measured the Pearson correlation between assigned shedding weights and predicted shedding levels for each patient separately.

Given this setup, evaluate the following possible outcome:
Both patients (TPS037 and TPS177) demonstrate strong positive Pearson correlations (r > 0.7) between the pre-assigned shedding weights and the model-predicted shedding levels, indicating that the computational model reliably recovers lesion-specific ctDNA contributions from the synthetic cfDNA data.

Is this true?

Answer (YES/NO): NO